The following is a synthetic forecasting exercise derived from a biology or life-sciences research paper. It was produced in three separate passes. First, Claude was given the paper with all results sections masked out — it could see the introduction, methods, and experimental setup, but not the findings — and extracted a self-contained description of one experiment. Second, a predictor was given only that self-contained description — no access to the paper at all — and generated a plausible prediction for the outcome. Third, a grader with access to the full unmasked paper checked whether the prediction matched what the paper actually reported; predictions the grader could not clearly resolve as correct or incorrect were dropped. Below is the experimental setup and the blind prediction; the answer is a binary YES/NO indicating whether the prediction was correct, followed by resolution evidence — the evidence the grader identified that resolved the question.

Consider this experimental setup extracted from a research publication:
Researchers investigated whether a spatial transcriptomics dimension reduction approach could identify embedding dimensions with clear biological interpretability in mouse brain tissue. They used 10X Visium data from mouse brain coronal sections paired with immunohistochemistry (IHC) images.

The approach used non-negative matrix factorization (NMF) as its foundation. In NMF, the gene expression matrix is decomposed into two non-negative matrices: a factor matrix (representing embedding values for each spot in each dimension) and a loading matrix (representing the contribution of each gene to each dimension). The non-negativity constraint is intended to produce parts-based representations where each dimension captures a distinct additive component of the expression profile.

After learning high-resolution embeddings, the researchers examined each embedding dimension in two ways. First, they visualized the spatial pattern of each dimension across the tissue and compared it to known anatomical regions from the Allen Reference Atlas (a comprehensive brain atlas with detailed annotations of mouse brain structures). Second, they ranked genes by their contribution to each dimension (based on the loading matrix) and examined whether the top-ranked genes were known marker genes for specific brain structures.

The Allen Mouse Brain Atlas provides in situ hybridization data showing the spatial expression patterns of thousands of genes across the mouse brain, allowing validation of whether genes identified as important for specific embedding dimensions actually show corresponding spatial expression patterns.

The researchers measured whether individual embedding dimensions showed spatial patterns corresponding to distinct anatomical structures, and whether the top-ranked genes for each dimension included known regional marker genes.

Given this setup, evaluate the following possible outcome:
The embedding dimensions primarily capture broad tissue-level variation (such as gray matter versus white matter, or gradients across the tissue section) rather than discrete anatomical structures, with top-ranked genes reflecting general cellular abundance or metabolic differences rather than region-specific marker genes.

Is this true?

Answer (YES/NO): NO